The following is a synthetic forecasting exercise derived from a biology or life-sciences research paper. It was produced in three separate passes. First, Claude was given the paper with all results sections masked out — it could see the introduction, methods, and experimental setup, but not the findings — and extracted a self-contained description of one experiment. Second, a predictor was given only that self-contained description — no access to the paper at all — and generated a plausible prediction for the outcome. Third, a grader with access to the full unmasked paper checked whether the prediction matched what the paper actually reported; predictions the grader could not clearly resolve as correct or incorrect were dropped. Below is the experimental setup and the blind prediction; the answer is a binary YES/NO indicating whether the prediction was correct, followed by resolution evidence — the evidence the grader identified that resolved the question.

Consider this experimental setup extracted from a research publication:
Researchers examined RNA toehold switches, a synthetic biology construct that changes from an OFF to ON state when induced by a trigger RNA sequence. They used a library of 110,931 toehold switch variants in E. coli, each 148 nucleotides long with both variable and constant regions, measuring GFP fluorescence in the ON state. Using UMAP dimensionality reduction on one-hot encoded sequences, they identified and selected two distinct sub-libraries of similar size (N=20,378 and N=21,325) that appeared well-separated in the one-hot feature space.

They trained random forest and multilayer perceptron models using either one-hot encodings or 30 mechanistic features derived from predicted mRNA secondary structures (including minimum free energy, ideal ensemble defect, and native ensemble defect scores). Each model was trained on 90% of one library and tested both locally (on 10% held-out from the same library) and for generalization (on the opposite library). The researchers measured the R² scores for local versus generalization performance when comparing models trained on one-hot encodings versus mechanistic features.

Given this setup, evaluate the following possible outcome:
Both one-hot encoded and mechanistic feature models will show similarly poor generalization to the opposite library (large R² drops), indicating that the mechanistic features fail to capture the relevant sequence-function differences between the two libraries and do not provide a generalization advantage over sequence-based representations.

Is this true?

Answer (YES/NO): NO